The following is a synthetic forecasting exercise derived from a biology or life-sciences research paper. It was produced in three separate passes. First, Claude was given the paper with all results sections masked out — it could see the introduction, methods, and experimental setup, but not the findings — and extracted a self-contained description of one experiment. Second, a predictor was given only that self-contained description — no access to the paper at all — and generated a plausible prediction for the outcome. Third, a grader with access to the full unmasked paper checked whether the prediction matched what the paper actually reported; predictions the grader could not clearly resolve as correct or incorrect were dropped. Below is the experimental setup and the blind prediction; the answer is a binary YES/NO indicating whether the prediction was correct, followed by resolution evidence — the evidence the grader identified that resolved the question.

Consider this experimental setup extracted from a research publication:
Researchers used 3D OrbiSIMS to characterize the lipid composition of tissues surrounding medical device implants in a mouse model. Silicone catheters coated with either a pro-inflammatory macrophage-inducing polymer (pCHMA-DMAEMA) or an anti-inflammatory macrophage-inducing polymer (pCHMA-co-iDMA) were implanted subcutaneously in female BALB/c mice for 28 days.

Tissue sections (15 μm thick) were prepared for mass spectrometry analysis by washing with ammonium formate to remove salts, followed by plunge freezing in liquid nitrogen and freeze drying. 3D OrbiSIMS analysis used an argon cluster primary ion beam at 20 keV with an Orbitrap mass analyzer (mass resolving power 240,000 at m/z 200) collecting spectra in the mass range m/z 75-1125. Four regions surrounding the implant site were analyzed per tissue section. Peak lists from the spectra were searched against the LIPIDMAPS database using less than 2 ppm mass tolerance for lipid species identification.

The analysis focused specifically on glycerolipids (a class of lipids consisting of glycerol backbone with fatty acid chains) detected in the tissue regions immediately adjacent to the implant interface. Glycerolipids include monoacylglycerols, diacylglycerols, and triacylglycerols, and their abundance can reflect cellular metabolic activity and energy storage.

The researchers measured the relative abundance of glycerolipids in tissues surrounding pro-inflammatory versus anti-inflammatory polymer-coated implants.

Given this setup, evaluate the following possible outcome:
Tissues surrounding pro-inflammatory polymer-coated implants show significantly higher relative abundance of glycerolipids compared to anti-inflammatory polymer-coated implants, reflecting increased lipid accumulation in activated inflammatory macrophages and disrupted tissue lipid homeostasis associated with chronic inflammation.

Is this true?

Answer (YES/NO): YES